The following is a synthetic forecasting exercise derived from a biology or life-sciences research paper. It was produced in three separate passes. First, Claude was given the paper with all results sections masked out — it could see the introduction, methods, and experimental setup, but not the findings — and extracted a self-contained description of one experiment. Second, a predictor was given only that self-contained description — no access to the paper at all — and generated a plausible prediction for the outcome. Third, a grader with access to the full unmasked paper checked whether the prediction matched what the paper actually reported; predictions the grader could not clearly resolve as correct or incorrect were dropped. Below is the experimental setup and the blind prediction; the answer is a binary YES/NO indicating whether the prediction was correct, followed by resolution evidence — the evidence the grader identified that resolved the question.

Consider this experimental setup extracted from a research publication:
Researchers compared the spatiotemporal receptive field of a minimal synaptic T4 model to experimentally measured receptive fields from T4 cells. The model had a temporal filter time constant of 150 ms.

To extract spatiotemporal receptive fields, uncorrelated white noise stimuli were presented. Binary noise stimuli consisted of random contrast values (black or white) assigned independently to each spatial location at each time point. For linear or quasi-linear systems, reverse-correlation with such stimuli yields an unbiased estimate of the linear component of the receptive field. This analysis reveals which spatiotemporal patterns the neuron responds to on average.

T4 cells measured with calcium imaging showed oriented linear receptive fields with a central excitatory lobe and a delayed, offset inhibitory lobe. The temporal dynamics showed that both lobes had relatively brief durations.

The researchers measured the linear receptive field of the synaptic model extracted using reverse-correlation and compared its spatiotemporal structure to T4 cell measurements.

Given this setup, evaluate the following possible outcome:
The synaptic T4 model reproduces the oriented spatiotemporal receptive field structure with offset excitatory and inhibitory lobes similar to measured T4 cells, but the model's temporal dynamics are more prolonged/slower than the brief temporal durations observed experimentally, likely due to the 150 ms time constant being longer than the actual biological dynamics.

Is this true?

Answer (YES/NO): YES